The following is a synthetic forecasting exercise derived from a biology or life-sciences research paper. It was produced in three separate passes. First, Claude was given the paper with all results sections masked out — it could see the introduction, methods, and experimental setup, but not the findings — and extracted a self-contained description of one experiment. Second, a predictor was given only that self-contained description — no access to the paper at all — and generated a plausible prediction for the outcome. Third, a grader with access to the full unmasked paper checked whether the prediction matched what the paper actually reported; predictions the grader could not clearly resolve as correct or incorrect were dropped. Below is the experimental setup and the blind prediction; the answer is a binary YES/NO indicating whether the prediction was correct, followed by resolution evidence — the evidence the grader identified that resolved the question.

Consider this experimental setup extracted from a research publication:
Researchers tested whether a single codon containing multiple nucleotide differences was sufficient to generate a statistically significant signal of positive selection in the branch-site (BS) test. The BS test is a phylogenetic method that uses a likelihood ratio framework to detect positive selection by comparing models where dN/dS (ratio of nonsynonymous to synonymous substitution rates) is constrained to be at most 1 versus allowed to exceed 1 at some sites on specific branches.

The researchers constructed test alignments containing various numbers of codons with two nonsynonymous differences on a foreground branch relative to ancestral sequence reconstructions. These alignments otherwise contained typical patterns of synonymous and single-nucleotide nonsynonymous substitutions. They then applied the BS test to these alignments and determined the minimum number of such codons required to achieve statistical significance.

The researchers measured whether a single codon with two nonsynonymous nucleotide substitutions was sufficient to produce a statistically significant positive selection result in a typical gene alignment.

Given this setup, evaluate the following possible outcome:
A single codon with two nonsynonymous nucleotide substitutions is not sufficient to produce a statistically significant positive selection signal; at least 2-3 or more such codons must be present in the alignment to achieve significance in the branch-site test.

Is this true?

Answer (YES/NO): NO